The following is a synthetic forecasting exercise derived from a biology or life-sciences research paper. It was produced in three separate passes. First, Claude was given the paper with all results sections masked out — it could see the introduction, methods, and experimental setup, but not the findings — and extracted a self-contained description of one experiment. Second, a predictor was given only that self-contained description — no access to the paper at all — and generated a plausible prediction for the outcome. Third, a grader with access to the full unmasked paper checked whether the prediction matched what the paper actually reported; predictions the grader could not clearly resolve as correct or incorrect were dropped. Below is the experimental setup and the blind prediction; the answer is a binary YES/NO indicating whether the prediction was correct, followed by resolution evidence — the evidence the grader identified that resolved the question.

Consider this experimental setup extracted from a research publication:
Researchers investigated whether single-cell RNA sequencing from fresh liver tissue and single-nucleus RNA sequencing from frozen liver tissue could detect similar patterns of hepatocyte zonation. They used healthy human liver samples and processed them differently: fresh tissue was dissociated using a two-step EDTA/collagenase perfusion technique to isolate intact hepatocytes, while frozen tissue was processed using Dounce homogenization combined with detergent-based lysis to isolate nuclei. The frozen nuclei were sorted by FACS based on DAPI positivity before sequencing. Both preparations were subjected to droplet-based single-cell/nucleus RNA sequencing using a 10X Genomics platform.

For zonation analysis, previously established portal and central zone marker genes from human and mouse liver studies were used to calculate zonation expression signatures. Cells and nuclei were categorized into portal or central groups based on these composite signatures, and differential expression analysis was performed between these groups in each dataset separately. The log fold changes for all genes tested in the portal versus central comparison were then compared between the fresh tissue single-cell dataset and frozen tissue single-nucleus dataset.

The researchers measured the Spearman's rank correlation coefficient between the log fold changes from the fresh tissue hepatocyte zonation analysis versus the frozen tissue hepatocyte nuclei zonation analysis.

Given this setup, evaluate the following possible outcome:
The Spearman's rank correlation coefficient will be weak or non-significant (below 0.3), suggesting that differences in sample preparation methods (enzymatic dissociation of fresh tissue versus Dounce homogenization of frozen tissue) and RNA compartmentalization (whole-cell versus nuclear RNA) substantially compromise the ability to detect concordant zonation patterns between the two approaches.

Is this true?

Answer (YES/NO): NO